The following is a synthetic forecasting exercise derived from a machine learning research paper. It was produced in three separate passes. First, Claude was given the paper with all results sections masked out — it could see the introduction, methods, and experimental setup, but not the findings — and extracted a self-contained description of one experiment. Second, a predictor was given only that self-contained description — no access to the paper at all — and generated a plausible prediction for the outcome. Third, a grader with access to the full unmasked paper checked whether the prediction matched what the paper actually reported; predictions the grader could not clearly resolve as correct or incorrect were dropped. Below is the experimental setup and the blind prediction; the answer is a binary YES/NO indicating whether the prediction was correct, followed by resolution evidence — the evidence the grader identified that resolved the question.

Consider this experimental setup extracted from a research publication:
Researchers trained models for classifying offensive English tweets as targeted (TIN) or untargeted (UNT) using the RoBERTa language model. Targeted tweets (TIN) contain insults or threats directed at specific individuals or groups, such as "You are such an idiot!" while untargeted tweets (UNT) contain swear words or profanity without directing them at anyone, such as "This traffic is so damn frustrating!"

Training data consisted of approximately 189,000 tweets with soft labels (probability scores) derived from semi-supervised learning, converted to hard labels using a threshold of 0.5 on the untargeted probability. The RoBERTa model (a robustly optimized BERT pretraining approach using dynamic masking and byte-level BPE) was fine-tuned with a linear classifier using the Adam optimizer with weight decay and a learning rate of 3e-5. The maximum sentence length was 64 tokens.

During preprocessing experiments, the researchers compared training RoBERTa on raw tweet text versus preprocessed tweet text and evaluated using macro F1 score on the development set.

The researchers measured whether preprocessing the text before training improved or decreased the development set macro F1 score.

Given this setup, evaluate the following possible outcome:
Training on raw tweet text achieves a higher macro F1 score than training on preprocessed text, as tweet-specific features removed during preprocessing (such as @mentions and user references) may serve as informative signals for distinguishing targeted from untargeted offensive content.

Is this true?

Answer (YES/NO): YES